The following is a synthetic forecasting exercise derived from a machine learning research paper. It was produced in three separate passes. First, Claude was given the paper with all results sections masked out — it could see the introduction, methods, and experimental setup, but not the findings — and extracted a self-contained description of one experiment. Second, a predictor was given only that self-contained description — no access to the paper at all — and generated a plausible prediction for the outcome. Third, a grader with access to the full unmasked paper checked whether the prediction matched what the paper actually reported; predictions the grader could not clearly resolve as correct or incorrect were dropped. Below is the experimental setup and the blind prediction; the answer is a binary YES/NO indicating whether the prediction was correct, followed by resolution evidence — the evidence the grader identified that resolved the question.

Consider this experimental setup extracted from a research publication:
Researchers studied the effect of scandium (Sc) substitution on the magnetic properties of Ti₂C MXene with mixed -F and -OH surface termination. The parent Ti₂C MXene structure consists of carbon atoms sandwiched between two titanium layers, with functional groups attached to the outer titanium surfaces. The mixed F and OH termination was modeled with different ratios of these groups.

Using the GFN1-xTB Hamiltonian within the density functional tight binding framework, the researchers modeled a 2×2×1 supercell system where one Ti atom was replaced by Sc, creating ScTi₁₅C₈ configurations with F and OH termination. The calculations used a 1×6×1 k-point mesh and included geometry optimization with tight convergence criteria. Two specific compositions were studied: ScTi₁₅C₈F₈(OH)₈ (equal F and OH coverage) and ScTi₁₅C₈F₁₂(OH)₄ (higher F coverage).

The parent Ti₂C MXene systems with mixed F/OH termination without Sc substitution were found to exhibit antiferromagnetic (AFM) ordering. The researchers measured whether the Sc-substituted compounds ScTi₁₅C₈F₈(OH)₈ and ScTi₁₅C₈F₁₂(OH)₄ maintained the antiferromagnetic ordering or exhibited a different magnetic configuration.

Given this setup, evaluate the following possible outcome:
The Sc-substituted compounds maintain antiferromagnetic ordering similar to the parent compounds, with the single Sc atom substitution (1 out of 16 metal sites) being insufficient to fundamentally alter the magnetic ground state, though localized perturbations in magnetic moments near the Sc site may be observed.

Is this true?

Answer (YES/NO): NO